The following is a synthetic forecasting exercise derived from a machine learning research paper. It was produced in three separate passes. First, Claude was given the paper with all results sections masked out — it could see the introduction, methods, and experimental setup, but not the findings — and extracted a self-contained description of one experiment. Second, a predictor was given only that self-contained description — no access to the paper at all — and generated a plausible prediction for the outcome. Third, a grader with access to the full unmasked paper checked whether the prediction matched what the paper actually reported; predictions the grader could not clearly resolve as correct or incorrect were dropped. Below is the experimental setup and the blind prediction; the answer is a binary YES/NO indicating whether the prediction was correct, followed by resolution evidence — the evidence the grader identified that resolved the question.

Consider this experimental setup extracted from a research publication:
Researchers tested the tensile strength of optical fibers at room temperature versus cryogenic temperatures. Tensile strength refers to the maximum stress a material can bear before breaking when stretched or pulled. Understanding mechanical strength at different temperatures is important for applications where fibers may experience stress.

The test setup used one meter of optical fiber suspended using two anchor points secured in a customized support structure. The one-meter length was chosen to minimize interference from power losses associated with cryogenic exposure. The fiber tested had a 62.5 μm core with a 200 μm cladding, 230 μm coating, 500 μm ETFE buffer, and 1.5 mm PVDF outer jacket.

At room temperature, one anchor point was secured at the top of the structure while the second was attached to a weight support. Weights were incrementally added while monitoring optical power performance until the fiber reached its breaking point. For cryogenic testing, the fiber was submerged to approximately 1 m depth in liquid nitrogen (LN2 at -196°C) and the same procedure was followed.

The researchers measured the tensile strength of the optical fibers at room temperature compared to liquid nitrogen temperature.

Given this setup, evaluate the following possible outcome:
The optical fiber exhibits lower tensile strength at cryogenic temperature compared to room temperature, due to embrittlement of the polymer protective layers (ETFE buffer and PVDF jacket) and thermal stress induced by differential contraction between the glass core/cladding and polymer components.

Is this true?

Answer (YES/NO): NO